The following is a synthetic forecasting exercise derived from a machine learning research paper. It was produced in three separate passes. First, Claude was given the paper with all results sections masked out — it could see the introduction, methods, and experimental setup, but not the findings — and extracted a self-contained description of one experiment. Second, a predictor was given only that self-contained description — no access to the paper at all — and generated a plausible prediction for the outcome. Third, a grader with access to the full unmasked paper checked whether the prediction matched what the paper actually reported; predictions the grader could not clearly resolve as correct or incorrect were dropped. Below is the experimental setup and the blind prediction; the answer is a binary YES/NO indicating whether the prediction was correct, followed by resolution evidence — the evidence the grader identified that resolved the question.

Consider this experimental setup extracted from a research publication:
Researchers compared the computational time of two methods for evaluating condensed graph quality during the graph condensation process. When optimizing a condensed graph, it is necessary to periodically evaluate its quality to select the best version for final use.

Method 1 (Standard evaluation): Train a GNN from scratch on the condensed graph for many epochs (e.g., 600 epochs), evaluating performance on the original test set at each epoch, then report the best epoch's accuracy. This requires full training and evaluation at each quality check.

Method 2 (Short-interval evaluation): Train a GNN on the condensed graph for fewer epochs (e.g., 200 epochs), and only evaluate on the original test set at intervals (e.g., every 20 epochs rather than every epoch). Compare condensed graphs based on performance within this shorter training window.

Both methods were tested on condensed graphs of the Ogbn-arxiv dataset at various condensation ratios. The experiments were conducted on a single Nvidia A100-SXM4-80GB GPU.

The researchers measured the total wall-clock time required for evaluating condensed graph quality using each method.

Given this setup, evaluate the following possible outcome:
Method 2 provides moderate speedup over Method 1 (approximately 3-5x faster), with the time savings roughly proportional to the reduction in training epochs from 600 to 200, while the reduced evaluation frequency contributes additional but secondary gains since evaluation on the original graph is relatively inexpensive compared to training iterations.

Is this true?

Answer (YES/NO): NO